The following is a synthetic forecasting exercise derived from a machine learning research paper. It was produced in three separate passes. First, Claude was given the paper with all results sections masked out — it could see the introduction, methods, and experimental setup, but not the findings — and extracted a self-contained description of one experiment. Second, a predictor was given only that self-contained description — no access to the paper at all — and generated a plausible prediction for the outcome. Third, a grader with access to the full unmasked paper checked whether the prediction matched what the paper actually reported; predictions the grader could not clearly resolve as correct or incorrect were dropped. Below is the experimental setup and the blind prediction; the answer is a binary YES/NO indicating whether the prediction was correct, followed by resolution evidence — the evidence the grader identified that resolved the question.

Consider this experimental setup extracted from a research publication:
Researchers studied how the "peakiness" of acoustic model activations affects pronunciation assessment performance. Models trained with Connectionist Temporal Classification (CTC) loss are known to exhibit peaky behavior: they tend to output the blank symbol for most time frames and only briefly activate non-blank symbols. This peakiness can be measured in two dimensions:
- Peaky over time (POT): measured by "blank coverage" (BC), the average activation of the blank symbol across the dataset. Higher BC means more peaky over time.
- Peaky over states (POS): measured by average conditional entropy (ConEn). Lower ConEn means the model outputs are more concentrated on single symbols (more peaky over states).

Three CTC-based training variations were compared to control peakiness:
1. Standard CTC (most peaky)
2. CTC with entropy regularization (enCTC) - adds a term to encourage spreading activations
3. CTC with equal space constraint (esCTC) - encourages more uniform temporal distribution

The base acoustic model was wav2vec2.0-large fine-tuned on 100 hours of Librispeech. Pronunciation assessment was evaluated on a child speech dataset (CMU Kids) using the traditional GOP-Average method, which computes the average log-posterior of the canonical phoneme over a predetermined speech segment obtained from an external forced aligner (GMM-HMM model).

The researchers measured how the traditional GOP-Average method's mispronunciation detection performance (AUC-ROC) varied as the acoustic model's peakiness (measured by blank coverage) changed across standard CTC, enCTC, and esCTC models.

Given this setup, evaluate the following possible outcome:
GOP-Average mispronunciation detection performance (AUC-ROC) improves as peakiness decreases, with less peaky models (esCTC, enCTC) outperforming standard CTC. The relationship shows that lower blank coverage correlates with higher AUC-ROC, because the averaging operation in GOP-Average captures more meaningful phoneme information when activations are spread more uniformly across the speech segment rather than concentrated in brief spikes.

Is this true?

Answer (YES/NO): NO